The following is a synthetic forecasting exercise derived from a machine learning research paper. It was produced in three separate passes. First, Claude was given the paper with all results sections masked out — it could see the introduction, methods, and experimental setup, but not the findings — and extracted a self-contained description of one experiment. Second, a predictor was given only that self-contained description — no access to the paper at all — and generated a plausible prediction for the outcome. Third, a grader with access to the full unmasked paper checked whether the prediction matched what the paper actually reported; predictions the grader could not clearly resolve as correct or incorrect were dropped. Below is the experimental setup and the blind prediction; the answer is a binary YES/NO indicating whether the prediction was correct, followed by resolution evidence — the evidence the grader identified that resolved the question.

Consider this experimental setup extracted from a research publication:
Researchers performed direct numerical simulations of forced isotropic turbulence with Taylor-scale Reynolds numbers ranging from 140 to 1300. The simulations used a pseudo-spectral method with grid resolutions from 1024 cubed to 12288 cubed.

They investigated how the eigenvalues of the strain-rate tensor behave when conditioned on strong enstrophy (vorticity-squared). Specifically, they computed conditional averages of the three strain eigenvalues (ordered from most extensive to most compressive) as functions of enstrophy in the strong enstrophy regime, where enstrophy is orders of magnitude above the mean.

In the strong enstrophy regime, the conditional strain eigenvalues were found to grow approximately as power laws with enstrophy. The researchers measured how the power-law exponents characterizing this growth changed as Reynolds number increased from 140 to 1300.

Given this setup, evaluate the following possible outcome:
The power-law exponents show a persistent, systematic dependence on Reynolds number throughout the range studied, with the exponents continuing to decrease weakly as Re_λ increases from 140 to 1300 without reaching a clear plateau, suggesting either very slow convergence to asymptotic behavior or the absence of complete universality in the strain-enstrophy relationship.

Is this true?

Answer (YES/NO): NO